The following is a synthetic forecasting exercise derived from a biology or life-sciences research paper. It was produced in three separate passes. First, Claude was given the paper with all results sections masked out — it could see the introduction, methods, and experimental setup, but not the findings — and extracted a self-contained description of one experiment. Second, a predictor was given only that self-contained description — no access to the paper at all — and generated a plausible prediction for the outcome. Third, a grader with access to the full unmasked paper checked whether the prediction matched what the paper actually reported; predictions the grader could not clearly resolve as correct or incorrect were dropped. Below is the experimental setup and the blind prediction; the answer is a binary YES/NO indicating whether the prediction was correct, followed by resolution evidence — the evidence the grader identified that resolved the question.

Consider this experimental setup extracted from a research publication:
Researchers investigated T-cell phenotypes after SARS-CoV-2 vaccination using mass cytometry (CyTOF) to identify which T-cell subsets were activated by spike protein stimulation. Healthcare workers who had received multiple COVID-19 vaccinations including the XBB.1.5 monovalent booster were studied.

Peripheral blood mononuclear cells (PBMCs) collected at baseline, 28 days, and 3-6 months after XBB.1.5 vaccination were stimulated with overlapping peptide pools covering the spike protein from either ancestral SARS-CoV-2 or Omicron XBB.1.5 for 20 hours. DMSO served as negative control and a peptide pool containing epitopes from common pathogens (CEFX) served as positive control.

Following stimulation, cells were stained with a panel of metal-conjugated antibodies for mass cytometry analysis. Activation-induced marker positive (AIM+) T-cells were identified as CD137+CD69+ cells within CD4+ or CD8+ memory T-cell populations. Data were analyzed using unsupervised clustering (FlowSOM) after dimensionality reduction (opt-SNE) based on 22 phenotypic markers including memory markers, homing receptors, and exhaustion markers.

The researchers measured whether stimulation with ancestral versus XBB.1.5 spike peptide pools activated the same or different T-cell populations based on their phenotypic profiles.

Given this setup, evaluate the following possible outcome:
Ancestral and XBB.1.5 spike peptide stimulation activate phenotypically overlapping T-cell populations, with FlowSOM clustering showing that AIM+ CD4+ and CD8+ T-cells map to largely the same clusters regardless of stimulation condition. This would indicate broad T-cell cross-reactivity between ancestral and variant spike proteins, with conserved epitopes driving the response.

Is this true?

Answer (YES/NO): YES